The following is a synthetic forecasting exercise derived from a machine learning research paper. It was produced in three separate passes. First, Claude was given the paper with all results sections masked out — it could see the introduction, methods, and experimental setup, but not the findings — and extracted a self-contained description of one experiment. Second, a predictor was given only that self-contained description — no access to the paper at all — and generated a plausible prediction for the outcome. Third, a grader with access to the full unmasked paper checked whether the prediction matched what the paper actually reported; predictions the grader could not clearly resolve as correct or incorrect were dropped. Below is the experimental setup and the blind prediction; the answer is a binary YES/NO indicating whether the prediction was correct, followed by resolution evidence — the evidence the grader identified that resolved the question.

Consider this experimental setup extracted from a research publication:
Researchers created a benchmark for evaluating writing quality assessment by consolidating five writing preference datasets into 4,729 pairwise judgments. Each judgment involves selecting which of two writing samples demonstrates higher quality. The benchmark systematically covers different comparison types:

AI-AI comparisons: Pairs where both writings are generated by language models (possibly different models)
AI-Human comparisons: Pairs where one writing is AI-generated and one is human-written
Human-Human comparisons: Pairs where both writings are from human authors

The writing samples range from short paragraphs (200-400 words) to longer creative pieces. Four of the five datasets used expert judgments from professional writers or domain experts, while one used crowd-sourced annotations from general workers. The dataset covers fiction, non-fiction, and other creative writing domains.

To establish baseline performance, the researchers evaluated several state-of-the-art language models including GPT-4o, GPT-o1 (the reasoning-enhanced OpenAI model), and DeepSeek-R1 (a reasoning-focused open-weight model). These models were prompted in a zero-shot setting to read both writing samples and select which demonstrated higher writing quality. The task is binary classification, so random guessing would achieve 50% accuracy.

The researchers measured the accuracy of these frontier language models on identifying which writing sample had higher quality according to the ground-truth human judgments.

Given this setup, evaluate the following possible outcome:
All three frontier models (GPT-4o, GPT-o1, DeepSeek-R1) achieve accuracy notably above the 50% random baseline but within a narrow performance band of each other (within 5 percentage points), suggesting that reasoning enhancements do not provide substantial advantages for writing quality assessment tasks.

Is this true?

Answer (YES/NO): NO